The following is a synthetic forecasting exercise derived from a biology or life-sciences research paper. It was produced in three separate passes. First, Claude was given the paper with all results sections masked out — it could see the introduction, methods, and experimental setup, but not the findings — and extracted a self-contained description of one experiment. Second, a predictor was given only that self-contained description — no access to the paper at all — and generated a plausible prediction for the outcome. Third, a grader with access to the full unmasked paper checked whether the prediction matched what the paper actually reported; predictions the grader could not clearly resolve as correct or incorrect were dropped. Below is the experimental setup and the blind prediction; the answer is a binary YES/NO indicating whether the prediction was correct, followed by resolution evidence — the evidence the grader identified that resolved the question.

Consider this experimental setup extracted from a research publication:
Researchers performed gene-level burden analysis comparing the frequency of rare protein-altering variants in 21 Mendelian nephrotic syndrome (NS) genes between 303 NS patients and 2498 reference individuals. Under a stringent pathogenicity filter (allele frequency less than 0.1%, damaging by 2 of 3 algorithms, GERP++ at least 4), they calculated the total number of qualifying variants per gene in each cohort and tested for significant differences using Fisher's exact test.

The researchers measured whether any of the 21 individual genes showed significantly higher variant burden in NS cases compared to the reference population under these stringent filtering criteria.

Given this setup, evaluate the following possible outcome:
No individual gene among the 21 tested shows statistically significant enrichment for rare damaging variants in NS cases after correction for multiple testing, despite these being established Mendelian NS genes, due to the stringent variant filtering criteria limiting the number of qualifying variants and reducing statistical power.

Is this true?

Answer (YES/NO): NO